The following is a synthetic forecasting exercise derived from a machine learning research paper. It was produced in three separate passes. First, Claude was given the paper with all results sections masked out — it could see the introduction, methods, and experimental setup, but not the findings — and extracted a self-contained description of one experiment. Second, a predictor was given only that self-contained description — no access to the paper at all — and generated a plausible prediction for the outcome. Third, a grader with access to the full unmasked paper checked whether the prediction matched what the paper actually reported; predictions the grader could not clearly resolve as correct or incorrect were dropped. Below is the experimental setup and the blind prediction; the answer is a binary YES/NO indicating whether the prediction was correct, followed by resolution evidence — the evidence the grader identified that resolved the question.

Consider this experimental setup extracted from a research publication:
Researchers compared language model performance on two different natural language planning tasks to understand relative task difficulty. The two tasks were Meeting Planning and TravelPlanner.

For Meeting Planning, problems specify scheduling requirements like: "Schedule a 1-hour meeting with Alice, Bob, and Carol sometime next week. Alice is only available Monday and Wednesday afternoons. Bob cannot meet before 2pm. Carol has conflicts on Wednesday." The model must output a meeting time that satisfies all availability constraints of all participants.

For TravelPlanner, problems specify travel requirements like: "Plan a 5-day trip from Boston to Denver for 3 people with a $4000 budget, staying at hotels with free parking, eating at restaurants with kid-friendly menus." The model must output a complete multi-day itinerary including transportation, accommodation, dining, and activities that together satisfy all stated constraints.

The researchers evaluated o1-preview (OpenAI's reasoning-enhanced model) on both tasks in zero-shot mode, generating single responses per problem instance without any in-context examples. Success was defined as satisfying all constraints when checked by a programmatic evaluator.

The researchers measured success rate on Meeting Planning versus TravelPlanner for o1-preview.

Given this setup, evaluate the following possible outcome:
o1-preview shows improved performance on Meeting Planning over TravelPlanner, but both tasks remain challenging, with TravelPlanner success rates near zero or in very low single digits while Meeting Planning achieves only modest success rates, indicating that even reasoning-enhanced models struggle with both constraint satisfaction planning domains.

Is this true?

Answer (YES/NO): NO